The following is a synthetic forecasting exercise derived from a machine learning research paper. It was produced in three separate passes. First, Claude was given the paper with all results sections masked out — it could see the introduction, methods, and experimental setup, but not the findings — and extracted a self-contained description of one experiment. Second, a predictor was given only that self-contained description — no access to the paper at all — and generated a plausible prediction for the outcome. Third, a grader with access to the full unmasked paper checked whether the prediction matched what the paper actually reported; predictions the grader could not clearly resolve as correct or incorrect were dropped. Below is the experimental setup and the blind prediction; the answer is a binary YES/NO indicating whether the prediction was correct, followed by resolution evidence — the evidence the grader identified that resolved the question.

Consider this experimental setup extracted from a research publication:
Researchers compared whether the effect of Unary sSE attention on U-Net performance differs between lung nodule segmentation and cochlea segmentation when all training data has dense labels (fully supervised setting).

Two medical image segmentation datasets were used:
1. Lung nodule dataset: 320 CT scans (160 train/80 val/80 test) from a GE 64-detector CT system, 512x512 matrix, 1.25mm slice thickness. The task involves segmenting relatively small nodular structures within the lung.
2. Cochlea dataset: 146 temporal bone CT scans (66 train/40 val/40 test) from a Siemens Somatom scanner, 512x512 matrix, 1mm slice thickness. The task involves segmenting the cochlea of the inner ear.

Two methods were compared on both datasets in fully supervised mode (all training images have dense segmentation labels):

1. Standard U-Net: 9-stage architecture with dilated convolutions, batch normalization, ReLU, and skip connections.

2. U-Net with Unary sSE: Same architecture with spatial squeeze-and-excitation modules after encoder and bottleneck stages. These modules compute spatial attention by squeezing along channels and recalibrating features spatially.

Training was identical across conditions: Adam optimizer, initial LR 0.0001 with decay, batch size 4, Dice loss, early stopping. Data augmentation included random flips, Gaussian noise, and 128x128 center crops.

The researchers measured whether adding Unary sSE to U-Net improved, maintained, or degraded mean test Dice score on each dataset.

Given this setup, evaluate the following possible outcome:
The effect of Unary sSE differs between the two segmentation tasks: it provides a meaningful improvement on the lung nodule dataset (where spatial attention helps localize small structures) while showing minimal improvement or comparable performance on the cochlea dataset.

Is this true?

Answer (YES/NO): NO